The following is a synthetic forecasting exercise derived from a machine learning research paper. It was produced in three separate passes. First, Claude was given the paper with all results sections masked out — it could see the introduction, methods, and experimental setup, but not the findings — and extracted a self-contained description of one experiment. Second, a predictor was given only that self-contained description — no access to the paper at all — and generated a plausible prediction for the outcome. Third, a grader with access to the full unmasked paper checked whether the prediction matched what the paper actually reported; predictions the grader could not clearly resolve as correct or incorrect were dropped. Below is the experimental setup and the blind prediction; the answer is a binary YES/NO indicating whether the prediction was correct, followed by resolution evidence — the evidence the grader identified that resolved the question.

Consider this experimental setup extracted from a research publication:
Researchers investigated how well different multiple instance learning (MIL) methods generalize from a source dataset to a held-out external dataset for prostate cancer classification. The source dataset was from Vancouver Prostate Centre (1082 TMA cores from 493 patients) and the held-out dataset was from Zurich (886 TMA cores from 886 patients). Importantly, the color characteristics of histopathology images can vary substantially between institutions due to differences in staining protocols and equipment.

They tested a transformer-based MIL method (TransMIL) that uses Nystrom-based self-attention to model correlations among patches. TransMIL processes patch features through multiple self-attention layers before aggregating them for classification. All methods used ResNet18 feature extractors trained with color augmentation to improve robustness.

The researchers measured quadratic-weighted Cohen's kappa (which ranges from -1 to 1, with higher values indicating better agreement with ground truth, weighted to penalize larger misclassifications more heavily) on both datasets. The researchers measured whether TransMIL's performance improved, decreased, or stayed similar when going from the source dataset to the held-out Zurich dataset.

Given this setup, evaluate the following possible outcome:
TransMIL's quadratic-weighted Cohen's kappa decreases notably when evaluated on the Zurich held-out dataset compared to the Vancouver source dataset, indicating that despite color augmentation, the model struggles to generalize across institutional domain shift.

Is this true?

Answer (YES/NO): NO